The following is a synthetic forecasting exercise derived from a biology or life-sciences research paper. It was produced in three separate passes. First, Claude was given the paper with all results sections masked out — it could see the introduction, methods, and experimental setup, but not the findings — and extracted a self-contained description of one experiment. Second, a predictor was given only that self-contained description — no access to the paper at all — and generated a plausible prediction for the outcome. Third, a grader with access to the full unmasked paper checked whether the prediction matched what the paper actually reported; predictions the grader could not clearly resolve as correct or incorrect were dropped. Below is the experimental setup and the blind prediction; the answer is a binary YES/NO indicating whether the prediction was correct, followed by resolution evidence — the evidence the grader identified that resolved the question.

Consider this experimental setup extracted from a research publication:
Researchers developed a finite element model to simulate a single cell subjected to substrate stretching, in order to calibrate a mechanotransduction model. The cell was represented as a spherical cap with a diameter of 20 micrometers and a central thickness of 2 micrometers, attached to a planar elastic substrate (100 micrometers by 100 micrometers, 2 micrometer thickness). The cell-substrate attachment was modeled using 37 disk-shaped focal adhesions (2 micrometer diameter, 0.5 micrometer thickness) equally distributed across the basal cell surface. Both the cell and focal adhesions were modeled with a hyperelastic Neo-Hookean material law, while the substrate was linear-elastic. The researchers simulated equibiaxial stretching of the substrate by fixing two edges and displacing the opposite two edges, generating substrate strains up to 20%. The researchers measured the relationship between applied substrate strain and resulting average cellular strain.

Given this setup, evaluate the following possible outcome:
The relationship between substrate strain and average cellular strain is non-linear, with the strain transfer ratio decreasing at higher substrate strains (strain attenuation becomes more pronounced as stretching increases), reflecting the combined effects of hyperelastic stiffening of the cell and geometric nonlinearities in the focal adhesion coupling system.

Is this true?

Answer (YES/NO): NO